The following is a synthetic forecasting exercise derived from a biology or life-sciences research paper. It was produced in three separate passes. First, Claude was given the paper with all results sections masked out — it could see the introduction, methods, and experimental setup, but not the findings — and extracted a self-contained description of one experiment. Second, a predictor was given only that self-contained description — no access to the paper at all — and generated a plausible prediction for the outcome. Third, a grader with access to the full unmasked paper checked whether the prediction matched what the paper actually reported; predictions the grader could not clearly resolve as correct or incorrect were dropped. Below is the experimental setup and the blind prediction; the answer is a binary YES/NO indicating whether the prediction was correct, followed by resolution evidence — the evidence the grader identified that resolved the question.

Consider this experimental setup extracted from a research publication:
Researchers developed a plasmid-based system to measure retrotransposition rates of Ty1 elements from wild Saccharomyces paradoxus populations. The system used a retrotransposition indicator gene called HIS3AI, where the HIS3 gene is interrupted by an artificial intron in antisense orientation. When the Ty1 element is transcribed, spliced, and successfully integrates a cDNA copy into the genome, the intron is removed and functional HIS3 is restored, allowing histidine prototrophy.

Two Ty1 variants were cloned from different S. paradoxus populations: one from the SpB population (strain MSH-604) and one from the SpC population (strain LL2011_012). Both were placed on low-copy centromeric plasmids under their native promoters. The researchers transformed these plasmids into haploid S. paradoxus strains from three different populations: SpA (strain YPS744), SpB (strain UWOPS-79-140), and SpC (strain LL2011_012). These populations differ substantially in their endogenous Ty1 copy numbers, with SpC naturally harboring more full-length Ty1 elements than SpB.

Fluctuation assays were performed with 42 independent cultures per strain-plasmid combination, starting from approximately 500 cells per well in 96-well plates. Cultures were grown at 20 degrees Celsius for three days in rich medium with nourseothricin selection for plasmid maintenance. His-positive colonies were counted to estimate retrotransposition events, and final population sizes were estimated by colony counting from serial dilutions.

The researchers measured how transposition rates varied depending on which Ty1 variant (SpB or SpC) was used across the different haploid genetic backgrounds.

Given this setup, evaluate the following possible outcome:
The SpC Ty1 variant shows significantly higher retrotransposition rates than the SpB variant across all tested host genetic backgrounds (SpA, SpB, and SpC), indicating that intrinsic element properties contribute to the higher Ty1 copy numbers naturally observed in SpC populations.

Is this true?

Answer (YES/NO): NO